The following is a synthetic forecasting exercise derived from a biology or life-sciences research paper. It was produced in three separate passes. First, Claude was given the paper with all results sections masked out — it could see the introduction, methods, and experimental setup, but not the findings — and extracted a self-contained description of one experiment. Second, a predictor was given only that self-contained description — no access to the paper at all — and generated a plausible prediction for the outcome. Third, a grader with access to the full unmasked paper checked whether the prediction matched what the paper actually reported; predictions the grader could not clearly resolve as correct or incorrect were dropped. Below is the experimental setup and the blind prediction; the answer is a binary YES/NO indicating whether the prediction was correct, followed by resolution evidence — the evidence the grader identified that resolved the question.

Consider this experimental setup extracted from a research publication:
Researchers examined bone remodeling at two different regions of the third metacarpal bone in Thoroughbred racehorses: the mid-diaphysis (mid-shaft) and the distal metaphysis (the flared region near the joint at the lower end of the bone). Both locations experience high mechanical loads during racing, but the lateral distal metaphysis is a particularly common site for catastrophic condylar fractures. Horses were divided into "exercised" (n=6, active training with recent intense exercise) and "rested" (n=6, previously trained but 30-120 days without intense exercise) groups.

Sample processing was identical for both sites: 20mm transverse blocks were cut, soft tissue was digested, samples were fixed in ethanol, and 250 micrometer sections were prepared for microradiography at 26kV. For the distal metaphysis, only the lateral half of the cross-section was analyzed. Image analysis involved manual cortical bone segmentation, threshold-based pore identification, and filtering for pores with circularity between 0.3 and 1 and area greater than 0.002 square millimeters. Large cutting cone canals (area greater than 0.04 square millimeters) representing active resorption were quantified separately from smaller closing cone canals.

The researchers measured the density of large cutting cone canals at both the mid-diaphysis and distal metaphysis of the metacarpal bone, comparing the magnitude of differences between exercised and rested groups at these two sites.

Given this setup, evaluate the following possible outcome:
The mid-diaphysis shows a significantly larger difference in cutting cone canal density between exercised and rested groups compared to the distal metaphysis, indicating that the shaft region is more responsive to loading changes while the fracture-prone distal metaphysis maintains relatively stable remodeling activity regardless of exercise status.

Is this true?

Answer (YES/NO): NO